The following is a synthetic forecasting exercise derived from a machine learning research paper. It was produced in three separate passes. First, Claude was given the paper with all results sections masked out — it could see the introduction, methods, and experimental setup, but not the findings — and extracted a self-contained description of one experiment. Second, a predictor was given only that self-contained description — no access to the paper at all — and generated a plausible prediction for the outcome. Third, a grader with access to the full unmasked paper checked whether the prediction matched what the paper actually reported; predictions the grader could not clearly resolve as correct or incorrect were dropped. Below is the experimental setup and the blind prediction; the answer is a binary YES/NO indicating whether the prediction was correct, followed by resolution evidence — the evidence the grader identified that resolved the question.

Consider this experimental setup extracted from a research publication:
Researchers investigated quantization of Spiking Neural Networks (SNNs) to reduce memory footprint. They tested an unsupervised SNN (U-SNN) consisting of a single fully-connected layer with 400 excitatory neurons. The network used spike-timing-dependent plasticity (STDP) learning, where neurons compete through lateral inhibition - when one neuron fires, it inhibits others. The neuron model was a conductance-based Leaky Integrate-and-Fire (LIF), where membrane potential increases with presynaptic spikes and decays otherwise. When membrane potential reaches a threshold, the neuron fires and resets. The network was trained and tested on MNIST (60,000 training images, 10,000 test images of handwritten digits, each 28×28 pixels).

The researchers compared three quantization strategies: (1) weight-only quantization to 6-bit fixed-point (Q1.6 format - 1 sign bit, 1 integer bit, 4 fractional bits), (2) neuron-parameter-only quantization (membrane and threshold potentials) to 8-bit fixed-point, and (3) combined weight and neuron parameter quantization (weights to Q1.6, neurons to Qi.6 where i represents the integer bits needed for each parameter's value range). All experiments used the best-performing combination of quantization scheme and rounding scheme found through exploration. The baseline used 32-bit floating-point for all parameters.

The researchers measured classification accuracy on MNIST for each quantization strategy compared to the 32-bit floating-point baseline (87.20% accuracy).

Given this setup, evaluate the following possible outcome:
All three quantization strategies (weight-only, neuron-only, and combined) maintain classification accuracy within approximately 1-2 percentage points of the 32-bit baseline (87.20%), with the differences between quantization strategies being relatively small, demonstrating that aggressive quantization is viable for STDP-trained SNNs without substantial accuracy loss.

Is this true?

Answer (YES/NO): YES